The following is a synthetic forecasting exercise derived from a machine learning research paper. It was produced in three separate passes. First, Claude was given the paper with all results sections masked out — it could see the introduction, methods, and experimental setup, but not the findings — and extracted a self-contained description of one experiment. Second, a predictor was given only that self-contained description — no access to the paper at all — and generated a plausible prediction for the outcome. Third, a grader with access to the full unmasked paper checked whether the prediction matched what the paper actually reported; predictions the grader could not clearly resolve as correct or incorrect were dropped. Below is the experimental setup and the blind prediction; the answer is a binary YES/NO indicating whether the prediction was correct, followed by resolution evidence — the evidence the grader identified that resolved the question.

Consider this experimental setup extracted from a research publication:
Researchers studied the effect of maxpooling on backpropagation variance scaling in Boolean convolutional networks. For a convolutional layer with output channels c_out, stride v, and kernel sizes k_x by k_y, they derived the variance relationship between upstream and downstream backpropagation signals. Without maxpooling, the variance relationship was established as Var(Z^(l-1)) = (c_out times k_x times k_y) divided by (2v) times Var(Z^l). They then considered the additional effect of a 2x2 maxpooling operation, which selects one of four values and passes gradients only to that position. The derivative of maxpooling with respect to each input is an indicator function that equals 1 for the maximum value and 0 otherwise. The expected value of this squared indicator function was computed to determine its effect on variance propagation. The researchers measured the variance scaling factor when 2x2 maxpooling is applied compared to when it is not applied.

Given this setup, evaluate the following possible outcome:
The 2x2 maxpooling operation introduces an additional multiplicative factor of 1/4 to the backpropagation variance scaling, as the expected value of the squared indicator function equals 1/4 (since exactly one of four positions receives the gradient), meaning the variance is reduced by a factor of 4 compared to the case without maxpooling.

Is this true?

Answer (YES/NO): YES